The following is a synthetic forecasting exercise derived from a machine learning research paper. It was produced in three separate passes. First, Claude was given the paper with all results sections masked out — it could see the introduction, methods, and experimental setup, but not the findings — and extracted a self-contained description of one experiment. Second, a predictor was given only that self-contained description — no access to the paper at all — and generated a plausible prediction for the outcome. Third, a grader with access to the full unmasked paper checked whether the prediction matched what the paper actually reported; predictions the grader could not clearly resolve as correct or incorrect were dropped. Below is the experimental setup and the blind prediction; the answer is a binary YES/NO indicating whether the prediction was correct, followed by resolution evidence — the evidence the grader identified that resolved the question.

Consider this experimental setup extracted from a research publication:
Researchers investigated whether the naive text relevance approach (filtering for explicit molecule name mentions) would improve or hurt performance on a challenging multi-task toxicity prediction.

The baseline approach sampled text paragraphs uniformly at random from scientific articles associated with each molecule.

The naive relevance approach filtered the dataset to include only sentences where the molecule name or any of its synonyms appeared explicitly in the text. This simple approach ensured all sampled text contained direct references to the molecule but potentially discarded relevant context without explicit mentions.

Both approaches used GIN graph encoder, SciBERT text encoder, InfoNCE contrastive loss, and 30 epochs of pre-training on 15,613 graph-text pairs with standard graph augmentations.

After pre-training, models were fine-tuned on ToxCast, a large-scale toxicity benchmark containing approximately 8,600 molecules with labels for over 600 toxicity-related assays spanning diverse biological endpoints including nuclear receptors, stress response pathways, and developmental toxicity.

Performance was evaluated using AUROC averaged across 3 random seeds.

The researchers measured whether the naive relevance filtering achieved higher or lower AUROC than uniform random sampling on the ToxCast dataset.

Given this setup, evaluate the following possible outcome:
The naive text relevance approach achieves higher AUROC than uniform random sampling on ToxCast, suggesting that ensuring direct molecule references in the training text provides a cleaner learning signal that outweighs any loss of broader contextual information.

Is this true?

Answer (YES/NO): NO